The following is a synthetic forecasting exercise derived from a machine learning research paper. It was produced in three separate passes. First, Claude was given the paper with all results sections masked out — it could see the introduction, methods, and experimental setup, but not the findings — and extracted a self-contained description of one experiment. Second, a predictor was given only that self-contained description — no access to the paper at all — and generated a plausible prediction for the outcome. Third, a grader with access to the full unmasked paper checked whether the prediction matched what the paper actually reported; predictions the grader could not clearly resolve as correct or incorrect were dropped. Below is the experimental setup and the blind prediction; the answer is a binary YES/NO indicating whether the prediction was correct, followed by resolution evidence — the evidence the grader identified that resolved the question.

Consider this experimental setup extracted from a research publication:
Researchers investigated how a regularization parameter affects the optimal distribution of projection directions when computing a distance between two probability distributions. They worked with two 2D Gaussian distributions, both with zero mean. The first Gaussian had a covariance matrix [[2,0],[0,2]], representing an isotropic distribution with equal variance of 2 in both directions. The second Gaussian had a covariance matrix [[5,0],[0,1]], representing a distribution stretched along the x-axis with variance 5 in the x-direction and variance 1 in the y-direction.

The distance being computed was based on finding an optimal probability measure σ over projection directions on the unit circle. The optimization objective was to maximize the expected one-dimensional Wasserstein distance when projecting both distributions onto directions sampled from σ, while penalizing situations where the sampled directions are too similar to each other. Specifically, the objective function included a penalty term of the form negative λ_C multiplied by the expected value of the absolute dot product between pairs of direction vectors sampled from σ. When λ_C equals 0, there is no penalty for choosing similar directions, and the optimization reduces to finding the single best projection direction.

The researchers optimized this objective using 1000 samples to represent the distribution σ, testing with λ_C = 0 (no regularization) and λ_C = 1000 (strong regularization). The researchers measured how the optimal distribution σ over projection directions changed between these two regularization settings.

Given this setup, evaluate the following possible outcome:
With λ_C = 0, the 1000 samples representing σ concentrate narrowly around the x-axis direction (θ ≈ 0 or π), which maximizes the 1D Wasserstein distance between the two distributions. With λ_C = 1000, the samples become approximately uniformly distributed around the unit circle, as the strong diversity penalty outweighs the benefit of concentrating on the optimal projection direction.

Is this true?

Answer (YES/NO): NO